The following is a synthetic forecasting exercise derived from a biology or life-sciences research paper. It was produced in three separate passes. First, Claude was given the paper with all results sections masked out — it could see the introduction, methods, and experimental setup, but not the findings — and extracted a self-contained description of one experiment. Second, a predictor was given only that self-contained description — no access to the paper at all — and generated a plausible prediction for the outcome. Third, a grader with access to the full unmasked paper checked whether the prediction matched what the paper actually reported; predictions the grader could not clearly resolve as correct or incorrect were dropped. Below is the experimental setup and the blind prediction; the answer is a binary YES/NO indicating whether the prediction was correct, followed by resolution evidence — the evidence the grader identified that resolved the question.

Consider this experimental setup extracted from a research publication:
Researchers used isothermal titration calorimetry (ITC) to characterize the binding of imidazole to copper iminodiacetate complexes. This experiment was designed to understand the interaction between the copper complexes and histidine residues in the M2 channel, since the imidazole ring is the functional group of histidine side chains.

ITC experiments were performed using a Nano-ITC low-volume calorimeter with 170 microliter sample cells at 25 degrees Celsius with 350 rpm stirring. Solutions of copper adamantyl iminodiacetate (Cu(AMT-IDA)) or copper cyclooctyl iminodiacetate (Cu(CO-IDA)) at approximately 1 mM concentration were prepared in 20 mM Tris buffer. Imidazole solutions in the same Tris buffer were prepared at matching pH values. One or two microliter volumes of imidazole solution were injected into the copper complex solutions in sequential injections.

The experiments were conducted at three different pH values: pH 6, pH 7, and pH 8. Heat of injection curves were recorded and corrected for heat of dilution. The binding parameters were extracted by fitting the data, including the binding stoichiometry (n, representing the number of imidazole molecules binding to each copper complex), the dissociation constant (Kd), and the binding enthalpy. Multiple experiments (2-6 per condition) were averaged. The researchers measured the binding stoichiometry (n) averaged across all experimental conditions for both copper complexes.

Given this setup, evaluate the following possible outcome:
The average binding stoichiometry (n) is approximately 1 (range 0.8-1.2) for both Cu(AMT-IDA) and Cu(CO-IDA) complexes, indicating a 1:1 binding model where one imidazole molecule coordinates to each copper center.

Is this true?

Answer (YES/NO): YES